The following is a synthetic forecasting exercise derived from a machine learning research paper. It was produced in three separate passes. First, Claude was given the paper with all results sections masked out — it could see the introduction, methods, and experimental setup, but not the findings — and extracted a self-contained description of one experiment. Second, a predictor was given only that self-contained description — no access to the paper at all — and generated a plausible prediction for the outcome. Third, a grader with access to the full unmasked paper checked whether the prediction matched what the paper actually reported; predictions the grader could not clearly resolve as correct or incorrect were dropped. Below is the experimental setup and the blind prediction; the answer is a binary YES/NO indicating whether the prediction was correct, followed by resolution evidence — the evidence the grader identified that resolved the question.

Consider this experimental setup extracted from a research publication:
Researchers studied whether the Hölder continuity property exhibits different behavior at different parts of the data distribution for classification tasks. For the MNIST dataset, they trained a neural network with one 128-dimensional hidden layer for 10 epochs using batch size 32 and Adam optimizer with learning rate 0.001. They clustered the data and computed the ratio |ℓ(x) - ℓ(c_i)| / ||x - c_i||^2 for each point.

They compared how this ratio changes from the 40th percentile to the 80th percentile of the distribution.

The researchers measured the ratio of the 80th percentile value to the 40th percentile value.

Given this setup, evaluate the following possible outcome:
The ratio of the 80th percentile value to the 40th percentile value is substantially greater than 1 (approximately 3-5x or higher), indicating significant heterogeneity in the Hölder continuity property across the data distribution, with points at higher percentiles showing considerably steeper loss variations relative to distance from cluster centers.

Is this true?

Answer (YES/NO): YES